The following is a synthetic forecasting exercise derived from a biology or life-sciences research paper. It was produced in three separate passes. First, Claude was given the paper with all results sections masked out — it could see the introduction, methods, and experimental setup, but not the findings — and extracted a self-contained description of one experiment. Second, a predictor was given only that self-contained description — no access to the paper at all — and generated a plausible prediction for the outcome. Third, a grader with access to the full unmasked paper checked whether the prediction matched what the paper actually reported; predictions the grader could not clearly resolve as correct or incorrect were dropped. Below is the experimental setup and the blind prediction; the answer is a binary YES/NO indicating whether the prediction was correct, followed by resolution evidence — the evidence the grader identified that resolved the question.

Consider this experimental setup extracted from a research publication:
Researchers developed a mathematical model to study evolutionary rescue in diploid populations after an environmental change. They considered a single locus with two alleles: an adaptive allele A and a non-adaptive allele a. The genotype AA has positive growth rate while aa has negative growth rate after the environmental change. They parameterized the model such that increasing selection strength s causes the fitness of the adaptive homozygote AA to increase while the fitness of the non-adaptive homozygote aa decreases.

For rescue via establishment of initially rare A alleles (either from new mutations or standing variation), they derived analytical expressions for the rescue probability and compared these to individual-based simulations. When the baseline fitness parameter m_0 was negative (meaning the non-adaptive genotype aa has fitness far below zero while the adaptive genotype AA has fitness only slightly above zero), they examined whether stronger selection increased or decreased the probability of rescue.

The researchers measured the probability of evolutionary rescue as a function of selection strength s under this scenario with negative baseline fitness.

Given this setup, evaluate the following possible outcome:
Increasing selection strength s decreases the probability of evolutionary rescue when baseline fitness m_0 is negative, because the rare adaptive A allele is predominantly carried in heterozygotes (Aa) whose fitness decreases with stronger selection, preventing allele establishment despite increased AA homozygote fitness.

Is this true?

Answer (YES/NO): NO